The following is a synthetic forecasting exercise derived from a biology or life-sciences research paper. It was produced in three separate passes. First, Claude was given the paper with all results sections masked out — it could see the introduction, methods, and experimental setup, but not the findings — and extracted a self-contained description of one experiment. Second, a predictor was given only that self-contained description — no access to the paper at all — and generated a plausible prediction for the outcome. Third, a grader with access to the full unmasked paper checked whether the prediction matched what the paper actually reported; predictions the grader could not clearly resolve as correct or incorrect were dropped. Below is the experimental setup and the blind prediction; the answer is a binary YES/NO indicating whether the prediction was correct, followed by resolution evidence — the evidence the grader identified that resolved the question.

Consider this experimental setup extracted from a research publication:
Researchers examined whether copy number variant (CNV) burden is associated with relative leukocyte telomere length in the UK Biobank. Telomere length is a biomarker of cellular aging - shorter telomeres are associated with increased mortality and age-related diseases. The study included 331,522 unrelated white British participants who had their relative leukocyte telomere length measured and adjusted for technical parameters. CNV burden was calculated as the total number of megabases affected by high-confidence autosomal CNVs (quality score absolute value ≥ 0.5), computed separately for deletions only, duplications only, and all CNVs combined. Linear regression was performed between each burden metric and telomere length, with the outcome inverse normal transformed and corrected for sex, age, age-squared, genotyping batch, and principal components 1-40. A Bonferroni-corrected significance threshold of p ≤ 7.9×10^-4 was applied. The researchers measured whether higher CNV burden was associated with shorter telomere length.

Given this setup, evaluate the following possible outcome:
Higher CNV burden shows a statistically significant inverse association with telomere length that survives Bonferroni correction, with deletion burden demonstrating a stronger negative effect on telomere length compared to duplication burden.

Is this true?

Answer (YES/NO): NO